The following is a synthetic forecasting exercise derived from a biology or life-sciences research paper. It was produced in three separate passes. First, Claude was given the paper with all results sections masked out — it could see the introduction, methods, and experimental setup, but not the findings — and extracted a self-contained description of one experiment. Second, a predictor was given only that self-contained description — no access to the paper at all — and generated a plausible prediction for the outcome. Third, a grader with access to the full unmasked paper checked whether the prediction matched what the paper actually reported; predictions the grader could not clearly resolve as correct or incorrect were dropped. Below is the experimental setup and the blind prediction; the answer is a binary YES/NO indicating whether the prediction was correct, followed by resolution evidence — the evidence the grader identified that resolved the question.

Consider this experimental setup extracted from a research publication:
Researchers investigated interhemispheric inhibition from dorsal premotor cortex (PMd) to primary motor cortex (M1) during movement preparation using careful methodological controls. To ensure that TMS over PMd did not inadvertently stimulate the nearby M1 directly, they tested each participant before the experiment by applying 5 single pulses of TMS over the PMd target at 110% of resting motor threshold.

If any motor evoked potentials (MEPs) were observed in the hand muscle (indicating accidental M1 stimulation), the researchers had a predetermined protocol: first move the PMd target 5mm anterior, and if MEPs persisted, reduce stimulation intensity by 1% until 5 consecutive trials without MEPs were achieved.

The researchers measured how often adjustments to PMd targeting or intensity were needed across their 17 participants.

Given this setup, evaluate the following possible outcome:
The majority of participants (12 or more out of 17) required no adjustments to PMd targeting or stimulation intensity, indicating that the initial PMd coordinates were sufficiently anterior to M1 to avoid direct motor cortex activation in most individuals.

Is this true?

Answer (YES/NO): YES